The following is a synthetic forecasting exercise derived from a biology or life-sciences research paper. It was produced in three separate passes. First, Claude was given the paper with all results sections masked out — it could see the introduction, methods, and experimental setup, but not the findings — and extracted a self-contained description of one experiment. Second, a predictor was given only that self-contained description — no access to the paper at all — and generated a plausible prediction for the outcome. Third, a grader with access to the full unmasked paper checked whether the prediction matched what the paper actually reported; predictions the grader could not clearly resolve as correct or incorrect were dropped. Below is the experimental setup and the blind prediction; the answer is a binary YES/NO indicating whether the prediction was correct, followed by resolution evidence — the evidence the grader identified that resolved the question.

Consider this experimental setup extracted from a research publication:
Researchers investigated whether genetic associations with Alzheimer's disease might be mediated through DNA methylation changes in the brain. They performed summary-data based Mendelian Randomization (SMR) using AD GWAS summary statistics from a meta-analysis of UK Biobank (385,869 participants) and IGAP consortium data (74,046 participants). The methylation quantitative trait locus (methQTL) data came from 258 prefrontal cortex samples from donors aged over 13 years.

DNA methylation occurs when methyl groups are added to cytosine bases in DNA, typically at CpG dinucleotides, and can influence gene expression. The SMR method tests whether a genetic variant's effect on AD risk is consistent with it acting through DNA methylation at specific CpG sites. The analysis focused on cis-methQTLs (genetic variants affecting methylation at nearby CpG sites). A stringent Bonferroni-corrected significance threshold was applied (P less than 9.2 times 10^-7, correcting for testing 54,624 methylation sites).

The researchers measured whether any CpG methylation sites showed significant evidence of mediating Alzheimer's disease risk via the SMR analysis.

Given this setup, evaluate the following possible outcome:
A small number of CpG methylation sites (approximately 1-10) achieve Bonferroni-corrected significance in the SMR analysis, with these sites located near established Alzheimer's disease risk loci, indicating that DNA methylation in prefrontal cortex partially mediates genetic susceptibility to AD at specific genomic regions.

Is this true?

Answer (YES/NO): NO